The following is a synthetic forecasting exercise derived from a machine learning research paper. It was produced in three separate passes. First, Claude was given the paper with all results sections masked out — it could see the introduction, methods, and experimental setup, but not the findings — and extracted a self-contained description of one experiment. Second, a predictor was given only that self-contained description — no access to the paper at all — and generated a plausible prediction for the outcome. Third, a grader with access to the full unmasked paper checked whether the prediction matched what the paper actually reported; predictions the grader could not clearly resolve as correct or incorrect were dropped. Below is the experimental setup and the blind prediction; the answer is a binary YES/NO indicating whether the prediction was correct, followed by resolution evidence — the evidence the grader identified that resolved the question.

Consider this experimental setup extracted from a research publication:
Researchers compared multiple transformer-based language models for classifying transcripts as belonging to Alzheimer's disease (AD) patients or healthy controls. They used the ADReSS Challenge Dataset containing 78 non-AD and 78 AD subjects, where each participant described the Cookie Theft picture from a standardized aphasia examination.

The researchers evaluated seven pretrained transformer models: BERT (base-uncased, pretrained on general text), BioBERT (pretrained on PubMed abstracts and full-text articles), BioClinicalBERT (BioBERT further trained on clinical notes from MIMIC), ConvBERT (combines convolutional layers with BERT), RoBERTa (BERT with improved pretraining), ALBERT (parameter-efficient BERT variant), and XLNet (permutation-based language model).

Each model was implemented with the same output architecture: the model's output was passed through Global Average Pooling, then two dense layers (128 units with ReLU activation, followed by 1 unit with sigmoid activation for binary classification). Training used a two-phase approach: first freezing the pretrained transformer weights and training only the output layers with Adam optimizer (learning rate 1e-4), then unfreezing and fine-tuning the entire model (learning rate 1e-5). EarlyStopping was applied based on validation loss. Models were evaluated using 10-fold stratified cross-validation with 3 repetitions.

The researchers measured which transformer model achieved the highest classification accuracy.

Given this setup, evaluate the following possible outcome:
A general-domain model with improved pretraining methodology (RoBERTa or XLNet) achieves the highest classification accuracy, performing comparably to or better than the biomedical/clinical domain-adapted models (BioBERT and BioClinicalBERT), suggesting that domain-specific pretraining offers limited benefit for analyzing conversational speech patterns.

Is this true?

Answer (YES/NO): NO